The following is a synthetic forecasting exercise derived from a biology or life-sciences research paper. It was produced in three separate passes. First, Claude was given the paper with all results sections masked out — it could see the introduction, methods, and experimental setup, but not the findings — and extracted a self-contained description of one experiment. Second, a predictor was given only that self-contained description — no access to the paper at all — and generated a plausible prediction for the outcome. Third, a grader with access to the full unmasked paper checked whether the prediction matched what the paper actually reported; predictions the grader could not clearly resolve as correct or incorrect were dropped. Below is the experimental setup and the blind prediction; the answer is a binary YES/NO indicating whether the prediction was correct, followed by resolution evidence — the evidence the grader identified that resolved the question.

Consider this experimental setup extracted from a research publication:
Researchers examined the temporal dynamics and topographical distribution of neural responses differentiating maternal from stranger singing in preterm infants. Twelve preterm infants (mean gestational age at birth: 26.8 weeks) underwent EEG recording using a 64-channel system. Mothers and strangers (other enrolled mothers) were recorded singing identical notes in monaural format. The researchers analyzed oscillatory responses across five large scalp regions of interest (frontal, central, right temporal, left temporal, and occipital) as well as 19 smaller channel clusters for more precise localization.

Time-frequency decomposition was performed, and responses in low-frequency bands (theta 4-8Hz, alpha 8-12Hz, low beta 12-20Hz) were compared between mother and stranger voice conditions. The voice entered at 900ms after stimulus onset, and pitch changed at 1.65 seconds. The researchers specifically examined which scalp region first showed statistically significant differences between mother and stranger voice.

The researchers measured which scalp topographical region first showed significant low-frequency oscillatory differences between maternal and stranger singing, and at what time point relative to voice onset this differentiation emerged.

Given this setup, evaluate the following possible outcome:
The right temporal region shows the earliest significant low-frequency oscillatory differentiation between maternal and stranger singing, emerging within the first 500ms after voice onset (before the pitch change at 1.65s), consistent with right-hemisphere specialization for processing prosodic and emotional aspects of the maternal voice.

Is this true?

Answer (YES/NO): NO